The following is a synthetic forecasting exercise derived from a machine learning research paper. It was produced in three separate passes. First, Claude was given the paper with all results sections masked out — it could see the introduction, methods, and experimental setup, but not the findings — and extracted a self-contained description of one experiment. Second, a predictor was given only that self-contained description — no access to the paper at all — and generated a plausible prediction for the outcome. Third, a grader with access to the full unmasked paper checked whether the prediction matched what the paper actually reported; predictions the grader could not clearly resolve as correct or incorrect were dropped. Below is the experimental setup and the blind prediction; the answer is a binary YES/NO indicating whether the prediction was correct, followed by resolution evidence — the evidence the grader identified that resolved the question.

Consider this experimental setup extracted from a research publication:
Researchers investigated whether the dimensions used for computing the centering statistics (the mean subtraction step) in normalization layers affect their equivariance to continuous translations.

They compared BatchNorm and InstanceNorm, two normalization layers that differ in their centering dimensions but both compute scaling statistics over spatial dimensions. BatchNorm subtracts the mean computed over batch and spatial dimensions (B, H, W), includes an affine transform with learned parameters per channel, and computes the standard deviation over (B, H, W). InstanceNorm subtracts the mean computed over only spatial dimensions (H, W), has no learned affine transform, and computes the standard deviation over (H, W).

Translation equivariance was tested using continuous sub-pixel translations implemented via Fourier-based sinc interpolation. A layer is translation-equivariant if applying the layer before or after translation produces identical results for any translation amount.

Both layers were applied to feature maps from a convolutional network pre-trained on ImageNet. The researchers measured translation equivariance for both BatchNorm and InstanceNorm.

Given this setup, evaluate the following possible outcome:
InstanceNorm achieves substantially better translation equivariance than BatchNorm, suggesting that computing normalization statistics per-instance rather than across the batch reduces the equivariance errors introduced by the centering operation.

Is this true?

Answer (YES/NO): NO